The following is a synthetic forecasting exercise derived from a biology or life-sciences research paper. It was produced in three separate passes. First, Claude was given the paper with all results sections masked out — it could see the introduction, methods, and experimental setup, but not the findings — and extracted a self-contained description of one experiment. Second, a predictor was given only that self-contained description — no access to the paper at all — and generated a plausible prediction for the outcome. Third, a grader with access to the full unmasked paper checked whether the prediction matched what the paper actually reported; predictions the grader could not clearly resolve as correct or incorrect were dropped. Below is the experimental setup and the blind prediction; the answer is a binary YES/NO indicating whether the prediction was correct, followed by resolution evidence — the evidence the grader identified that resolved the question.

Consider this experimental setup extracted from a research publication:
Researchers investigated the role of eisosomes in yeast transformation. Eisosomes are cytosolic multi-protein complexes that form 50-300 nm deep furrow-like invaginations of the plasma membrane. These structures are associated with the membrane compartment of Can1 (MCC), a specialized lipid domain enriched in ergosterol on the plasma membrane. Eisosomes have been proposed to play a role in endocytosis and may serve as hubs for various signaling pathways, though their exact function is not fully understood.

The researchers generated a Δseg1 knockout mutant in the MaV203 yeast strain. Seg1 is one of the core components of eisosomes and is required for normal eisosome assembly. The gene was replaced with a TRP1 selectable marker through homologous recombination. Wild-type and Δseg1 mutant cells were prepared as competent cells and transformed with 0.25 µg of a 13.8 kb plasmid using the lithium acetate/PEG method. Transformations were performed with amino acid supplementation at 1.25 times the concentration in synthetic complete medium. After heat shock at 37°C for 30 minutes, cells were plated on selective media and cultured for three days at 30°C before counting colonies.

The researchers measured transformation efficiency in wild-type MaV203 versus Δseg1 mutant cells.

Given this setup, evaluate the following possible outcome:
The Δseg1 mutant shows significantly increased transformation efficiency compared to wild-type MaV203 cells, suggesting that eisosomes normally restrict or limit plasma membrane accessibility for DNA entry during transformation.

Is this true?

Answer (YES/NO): NO